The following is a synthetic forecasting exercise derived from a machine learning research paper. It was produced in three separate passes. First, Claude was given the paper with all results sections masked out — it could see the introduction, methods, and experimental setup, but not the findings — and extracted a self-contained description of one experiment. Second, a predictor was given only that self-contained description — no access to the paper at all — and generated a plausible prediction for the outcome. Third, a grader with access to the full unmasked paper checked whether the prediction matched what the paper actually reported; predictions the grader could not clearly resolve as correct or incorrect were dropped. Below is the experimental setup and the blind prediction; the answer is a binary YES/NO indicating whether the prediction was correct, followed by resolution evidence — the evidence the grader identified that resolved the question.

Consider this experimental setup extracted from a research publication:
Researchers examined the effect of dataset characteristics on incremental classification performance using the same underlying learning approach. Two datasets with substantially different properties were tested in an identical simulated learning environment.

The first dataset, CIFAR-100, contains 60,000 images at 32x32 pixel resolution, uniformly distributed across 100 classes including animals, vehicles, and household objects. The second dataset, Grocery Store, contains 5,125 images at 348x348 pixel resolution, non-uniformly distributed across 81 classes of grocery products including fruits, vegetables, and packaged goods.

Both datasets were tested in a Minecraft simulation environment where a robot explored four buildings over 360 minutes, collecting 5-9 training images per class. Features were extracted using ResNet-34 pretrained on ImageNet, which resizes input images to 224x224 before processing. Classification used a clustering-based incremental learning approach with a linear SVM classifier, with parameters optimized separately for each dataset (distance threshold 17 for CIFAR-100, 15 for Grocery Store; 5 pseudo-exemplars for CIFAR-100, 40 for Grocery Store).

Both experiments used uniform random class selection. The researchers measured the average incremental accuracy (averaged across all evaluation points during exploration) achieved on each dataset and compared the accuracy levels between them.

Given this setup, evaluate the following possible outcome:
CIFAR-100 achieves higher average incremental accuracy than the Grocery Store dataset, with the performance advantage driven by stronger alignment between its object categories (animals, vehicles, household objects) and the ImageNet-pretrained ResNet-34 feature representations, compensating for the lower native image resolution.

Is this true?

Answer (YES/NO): NO